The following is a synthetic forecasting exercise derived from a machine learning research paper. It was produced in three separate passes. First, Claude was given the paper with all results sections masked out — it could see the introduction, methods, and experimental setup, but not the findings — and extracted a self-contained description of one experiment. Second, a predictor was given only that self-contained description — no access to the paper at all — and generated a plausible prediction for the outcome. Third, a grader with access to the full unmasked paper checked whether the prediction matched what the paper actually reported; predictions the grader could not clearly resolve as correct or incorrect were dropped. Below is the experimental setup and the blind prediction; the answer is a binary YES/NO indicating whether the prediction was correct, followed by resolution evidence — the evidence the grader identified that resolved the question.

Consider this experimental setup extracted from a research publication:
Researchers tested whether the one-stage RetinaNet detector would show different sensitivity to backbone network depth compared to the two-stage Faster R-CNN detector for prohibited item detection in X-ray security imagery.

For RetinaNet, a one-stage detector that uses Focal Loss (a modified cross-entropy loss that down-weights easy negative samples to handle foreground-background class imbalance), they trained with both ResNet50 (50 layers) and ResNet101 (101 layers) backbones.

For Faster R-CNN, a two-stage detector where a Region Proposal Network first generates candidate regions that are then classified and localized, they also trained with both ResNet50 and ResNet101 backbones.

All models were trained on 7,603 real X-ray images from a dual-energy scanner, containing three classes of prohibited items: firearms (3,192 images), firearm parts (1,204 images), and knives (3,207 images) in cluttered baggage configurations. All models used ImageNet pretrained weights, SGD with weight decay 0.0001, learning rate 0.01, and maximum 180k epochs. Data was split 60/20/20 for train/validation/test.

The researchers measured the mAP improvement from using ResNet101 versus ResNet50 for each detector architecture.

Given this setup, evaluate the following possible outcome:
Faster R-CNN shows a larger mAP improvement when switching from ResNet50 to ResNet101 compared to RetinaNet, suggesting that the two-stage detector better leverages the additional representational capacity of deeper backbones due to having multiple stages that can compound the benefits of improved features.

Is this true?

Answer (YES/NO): YES